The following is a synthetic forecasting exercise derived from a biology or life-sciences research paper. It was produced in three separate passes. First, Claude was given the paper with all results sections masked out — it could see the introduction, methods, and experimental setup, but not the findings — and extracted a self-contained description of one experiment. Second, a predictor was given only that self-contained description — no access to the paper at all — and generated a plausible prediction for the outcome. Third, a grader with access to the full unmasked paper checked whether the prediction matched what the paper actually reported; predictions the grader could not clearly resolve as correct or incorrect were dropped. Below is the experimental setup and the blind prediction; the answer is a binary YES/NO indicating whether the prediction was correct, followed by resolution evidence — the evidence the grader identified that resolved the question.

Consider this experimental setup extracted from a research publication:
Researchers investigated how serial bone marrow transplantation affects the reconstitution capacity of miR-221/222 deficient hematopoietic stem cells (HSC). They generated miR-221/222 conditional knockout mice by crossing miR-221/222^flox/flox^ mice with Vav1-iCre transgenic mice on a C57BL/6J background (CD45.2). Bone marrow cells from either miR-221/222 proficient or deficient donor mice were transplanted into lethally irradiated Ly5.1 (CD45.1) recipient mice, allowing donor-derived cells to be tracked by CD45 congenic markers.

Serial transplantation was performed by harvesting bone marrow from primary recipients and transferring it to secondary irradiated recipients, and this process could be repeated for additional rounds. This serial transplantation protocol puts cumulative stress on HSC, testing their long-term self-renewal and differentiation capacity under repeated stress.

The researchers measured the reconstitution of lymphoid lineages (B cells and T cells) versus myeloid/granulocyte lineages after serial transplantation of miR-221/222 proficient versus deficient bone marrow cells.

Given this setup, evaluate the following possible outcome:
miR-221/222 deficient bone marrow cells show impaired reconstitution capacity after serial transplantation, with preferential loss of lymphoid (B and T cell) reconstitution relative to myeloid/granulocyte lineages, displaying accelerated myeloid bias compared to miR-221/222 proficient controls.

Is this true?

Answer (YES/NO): YES